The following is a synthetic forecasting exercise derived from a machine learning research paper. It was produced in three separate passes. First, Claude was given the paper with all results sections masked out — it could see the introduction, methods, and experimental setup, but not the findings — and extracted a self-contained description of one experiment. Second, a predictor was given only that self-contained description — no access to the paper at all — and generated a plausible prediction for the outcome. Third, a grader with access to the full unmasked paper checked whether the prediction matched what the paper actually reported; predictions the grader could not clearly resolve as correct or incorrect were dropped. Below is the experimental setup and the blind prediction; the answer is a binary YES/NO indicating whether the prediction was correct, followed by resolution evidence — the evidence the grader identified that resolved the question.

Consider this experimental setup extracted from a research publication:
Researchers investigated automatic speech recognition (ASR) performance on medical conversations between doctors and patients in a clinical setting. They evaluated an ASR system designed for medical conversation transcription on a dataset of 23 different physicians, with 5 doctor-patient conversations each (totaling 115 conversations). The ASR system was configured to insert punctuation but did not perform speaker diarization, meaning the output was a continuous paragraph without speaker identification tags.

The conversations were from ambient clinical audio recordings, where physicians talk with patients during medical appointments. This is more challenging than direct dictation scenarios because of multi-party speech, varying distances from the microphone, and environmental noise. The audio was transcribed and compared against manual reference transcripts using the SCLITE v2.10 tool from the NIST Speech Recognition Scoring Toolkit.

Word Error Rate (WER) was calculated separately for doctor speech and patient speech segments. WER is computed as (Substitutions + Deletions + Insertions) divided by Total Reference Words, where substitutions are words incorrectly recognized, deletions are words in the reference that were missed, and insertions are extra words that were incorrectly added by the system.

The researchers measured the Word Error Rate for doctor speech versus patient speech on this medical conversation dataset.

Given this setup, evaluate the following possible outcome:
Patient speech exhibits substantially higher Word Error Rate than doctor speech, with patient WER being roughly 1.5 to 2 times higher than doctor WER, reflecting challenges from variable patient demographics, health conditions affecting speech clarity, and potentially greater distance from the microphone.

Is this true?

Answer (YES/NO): YES